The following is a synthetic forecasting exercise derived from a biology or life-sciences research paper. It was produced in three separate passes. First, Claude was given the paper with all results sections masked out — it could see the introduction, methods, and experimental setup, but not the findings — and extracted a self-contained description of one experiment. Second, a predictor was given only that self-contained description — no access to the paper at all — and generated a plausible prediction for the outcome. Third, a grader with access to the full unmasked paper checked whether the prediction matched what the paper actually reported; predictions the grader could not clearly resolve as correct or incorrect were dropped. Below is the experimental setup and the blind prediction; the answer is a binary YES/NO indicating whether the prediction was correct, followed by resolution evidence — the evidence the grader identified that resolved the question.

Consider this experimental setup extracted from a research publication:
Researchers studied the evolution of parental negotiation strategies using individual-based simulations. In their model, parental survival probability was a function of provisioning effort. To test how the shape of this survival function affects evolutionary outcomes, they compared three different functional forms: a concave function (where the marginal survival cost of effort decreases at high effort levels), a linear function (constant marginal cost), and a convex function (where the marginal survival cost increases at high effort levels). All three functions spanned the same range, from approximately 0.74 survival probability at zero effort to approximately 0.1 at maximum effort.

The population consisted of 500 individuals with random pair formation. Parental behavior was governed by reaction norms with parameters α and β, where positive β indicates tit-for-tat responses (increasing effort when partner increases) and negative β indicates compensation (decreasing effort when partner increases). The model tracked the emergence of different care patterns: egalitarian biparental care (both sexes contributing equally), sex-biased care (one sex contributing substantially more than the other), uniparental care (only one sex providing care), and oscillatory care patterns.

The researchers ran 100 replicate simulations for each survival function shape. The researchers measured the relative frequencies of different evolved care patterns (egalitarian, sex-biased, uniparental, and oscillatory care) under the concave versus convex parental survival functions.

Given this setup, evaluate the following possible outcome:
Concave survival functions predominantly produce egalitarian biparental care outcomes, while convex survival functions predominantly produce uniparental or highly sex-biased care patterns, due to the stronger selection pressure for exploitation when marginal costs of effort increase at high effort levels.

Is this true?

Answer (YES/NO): NO